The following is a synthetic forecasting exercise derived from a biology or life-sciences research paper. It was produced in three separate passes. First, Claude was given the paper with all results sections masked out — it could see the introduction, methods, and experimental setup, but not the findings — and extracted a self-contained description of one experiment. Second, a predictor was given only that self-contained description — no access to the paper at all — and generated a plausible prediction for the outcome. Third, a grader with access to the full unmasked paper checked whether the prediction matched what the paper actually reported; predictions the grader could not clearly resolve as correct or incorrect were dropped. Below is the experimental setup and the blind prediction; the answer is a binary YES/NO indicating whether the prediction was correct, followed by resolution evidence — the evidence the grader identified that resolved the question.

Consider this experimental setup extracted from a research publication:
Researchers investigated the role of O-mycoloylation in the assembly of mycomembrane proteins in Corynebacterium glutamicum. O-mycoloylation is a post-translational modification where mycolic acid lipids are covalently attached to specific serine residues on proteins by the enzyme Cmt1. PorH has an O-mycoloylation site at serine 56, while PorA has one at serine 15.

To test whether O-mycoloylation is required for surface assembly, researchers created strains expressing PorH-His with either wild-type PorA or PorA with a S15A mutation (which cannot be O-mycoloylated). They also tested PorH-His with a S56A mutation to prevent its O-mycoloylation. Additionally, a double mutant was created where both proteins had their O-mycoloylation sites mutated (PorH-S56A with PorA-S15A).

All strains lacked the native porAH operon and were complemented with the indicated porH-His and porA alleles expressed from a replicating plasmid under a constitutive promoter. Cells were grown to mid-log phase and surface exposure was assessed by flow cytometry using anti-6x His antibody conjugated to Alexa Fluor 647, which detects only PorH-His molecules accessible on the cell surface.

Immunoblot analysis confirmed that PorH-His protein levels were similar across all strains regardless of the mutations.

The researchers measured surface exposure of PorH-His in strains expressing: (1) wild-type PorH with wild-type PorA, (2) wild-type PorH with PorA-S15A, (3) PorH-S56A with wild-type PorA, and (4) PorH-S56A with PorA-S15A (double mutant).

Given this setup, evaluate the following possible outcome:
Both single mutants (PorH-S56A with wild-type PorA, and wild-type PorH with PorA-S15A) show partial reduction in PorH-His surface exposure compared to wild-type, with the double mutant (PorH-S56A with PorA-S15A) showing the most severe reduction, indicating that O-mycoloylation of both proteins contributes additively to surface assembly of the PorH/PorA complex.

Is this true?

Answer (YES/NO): NO